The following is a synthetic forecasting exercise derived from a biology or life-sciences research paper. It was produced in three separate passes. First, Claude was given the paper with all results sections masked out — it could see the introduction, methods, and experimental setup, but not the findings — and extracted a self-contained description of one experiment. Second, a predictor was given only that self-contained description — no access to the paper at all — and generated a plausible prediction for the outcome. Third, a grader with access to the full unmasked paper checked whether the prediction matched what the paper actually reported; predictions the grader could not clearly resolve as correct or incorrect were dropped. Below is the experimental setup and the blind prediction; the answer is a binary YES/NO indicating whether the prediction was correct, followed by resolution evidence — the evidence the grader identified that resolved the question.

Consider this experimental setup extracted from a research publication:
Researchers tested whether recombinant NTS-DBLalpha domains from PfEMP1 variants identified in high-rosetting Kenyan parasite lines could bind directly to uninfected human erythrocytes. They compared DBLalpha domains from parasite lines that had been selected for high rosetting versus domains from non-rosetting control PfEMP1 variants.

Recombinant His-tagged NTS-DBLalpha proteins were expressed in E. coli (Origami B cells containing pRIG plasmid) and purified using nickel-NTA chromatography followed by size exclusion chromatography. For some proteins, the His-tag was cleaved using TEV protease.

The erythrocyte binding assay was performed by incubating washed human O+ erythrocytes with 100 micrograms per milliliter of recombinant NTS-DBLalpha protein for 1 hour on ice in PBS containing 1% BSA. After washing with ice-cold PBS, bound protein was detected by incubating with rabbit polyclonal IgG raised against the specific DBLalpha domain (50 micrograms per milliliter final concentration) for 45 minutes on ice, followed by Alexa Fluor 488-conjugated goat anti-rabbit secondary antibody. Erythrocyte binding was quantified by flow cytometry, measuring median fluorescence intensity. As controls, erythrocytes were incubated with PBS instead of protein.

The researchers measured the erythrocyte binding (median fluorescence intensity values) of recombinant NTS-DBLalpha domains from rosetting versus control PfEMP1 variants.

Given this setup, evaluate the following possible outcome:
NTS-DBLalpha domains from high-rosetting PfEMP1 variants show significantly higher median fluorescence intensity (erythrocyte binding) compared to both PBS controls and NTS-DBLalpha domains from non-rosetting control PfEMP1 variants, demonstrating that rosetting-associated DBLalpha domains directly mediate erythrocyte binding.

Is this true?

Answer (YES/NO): YES